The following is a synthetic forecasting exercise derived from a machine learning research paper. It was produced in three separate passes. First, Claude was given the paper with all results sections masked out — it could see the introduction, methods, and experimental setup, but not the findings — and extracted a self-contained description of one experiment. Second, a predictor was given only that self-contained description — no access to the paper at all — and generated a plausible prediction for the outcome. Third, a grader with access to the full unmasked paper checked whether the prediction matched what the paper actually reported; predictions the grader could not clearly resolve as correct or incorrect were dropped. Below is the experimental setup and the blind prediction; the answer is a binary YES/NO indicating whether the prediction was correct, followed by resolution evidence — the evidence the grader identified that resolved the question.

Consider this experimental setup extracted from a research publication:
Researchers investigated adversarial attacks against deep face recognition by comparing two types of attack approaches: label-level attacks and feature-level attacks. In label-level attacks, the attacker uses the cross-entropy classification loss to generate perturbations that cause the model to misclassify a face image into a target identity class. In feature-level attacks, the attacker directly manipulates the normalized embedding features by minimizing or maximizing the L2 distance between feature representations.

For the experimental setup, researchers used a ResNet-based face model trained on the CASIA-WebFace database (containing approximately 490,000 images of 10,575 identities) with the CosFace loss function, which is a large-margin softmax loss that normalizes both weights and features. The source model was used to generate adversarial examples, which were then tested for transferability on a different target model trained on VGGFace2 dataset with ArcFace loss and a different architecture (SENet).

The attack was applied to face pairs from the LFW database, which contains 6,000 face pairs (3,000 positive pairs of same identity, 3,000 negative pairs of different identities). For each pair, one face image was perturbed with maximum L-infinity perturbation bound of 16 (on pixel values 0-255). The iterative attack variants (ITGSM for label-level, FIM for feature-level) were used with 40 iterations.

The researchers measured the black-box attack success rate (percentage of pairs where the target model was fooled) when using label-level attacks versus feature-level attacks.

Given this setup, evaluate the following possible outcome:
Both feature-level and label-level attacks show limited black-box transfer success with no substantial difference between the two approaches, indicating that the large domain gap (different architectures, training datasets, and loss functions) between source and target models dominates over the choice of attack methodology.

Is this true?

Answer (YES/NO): NO